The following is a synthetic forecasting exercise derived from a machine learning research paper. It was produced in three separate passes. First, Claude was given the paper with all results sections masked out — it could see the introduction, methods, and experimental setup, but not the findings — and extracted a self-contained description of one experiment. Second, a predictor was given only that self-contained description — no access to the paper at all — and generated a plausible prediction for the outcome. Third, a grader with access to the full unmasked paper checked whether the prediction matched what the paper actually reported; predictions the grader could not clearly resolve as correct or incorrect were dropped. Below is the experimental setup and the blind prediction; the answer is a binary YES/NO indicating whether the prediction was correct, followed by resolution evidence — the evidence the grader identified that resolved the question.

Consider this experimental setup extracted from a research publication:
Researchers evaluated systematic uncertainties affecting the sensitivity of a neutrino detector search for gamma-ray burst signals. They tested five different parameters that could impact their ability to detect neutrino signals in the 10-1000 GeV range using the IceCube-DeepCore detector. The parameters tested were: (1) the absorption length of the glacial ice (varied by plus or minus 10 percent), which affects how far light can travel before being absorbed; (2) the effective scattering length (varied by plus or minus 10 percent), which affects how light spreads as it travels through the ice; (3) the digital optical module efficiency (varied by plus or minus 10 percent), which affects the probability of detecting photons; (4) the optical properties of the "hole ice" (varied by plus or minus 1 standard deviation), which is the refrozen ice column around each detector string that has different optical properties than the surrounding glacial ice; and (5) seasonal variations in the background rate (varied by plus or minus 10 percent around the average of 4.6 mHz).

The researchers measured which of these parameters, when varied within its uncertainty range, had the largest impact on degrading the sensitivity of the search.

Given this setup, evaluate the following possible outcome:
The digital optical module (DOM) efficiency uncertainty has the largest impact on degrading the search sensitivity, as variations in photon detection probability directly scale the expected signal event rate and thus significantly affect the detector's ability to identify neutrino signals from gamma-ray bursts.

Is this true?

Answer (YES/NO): NO